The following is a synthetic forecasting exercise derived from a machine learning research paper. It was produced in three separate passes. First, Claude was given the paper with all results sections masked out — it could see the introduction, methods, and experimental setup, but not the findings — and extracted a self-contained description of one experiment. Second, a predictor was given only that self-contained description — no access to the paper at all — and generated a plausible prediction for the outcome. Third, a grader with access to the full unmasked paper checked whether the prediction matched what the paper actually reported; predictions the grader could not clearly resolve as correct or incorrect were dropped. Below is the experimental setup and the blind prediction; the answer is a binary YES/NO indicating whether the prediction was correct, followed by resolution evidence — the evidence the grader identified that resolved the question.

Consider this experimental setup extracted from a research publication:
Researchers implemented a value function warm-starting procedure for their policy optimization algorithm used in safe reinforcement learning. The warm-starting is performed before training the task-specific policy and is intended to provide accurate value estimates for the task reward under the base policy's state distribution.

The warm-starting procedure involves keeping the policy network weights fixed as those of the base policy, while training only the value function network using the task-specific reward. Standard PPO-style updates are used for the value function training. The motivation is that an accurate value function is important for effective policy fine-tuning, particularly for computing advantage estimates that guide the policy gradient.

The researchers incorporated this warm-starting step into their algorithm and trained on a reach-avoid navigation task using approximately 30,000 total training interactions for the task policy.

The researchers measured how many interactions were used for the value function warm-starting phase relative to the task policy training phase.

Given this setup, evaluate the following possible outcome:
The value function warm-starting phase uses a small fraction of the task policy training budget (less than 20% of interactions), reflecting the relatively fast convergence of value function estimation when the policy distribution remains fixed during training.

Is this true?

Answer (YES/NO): YES